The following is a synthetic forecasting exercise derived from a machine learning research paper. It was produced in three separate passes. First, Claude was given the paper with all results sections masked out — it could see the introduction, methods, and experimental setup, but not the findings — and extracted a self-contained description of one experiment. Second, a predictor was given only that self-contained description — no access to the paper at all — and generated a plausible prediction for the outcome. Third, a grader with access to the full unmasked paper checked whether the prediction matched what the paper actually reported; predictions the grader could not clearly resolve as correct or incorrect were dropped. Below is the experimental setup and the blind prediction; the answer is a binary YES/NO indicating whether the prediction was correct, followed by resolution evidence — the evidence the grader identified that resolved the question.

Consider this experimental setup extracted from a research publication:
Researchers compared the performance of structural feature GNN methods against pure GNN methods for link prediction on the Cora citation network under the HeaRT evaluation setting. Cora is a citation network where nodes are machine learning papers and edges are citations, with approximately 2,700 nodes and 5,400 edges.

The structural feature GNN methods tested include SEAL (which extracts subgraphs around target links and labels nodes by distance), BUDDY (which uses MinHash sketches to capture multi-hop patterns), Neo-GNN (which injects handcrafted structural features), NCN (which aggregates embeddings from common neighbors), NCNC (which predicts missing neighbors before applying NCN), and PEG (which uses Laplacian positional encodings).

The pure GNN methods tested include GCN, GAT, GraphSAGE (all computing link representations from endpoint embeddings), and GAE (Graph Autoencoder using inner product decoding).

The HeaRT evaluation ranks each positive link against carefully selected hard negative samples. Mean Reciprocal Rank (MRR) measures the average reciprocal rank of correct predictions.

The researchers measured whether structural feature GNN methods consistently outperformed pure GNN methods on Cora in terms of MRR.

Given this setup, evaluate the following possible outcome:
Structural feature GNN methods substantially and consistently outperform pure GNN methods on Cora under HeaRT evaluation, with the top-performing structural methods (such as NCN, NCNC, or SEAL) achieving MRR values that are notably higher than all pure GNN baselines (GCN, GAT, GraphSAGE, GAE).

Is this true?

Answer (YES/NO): NO